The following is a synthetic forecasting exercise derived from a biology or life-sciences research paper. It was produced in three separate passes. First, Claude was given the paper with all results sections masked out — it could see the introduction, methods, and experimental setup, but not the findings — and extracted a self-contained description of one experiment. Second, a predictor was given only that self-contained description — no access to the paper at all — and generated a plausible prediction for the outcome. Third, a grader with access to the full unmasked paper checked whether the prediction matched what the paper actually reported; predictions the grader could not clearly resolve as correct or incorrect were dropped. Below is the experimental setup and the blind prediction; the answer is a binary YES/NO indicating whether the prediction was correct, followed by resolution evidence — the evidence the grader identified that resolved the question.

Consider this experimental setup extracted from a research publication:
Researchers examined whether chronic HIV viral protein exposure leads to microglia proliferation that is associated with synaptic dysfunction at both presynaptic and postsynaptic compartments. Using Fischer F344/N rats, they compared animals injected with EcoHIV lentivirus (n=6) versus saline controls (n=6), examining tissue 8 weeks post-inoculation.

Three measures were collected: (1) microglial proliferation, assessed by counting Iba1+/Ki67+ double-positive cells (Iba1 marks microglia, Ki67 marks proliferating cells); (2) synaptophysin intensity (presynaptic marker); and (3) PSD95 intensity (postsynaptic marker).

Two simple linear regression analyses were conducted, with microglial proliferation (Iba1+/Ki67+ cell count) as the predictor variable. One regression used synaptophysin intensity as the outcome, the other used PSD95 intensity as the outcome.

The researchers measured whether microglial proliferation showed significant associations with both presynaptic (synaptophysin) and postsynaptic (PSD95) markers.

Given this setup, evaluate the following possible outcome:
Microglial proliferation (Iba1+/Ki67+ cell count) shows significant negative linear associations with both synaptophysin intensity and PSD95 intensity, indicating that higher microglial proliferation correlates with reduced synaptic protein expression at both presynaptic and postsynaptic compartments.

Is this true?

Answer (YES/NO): YES